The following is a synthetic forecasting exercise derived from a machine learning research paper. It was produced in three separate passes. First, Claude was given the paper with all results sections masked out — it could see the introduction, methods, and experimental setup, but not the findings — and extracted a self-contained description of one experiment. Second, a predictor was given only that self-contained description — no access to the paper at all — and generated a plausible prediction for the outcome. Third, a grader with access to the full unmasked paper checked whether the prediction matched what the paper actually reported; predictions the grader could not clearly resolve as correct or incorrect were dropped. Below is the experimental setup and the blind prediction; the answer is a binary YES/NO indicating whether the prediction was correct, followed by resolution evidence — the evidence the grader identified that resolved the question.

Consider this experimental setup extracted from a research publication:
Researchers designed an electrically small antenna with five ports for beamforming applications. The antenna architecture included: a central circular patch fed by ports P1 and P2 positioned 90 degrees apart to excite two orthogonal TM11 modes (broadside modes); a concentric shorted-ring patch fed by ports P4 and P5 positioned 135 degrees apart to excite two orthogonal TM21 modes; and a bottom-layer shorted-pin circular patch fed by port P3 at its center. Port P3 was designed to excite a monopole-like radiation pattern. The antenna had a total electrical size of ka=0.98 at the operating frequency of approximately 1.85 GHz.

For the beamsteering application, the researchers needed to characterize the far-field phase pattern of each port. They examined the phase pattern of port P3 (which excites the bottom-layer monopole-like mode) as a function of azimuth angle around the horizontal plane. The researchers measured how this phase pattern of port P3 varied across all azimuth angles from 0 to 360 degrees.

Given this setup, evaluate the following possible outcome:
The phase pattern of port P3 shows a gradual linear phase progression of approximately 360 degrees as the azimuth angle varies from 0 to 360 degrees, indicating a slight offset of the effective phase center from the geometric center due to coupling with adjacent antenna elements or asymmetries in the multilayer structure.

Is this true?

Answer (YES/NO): NO